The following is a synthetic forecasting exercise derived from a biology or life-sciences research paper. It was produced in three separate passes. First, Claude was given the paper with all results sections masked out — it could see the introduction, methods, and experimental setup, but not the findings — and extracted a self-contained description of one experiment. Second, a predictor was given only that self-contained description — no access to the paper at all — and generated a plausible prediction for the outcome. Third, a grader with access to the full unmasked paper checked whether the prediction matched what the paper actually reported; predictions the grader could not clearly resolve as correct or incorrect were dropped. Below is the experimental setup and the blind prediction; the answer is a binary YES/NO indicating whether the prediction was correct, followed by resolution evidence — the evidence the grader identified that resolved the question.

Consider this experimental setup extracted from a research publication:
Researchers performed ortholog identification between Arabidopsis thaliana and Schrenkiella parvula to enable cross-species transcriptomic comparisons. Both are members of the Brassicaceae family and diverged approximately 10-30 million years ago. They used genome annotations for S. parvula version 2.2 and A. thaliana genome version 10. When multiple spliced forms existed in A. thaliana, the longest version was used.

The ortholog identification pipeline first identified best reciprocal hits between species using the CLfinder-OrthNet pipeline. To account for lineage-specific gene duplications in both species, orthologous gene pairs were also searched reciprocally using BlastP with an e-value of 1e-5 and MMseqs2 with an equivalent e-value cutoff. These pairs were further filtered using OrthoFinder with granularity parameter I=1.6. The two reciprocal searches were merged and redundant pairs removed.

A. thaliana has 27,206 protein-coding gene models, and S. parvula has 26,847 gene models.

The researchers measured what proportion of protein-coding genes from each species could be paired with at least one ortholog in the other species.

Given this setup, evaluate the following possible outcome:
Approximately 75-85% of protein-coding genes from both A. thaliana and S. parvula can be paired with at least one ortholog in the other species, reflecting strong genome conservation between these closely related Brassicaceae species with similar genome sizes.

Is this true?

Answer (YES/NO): YES